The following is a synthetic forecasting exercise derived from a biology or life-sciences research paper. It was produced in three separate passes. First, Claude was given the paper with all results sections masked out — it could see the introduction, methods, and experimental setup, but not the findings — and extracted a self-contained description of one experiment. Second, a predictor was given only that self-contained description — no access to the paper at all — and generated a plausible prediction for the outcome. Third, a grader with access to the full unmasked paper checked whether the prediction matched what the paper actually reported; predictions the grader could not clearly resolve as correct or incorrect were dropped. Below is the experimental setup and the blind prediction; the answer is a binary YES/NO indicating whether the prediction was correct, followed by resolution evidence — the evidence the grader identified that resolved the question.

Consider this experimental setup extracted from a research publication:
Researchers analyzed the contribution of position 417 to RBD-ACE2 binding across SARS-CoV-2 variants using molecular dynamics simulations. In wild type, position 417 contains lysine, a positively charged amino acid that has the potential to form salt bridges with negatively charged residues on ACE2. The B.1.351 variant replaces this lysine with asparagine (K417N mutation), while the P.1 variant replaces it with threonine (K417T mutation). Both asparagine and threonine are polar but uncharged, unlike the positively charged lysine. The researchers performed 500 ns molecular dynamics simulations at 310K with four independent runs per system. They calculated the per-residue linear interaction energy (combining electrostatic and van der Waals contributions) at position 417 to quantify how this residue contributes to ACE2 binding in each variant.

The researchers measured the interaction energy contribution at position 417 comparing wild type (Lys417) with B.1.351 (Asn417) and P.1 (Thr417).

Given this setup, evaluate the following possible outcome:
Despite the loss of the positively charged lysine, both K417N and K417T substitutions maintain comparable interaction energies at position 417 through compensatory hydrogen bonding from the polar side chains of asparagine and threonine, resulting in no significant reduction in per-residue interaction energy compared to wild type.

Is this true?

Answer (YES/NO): NO